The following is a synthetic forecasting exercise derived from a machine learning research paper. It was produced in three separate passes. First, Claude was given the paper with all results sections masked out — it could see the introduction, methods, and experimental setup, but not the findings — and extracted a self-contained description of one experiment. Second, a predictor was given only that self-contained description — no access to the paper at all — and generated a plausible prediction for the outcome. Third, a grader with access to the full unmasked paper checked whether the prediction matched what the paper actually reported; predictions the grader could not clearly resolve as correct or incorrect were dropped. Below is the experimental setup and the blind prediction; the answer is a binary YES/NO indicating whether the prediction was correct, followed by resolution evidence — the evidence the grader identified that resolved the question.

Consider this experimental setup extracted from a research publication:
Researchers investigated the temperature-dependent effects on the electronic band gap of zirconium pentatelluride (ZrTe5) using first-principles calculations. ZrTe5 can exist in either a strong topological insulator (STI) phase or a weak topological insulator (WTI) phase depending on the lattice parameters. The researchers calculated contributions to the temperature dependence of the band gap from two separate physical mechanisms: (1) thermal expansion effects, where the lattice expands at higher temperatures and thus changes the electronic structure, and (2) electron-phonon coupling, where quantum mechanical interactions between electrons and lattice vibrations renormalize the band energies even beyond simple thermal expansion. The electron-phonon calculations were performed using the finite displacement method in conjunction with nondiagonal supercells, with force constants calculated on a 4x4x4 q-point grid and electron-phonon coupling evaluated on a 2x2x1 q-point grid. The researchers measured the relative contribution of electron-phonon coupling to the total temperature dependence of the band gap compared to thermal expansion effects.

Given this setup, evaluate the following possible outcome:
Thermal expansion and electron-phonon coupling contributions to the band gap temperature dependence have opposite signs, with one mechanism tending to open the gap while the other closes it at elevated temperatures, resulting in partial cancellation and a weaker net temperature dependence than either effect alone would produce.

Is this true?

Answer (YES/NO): NO